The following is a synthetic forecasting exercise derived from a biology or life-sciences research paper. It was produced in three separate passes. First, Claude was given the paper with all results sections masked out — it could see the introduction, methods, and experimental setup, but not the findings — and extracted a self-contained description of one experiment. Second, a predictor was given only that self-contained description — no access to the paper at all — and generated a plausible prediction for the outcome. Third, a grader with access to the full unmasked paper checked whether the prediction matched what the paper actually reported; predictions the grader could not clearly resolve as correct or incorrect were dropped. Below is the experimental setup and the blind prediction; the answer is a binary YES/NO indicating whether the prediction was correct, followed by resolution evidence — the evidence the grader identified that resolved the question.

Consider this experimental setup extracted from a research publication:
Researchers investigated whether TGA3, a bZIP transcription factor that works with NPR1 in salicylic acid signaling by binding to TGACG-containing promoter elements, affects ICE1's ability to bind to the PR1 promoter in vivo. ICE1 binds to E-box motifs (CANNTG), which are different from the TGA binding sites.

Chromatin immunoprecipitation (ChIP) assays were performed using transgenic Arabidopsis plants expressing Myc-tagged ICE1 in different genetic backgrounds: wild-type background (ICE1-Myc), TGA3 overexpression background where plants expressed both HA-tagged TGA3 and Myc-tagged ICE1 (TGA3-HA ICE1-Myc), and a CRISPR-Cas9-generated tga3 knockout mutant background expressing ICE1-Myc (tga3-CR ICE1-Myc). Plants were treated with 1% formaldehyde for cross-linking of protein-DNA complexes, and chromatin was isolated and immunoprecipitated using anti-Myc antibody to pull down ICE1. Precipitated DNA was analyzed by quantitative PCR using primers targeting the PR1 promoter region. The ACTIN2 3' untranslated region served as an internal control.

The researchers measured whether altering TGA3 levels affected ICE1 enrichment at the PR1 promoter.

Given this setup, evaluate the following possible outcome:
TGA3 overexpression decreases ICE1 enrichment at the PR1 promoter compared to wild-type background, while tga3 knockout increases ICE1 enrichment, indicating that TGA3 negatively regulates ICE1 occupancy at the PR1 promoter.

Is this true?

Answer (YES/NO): NO